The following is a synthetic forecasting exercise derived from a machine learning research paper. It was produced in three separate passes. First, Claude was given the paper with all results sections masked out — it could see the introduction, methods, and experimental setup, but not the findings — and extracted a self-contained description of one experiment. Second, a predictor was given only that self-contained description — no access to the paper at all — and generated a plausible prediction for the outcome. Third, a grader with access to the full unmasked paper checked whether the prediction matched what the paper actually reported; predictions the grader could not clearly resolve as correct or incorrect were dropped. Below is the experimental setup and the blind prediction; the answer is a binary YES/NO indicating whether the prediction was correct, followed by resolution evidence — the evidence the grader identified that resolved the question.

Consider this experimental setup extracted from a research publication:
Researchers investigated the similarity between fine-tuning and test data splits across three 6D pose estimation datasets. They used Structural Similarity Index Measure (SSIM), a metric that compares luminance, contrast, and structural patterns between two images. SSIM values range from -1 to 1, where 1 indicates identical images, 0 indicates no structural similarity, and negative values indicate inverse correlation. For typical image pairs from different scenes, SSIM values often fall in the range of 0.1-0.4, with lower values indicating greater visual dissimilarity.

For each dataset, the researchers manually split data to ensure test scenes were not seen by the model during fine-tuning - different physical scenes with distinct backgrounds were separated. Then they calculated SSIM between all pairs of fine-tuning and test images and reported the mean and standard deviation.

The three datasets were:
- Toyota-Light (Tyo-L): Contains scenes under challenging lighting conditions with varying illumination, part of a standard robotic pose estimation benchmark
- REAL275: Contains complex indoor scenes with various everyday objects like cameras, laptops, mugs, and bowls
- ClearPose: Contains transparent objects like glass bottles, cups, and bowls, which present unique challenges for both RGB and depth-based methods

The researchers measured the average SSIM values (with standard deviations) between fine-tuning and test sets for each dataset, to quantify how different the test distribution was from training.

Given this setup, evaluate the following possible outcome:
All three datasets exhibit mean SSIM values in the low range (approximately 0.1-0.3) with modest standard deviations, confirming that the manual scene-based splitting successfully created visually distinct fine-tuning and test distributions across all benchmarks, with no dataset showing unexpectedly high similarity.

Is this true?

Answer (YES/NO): YES